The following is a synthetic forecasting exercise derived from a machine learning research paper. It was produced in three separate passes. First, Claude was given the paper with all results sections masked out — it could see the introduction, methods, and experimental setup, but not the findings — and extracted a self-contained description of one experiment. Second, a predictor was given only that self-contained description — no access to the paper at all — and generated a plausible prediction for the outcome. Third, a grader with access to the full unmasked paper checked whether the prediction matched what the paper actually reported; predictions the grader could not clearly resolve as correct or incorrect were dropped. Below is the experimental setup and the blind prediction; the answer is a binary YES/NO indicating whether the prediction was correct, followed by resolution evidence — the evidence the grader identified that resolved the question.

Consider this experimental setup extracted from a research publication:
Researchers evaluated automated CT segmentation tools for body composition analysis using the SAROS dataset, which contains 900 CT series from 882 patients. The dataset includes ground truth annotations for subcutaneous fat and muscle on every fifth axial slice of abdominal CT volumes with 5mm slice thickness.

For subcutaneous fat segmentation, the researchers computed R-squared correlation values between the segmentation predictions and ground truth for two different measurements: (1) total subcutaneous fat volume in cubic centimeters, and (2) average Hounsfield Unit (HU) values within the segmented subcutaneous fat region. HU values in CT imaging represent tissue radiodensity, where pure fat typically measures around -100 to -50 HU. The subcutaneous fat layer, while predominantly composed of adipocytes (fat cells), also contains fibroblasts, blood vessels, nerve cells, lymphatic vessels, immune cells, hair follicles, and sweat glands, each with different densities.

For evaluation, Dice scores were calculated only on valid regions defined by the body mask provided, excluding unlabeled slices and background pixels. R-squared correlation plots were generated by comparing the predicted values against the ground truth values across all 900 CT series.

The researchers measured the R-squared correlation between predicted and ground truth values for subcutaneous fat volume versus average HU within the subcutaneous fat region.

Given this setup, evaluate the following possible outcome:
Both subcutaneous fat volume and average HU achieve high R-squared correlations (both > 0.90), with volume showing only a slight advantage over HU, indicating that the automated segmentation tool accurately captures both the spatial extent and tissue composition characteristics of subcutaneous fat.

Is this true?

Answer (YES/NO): NO